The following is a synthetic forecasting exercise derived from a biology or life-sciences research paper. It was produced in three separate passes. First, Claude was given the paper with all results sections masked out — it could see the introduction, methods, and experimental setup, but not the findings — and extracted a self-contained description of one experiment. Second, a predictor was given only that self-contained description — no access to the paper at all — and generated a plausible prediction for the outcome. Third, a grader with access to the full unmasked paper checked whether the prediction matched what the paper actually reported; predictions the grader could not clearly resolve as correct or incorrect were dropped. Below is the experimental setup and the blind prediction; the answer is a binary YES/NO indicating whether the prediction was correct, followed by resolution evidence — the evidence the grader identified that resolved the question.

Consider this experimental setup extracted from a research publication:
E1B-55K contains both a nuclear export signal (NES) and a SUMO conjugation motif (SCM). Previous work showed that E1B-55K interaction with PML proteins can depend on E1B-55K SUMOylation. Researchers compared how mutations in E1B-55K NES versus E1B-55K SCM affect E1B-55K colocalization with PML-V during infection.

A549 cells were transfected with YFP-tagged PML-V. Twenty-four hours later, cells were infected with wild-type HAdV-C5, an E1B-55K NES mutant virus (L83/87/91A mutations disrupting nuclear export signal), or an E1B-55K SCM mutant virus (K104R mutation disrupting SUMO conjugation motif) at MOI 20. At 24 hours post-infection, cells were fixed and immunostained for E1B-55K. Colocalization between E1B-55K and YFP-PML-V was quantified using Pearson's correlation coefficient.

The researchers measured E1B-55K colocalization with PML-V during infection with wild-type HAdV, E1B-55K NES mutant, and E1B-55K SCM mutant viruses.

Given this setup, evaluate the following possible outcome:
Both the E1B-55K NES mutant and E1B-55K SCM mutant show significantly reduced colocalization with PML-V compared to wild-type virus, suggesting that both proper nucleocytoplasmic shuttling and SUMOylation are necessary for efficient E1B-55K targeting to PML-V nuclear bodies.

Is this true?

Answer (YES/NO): NO